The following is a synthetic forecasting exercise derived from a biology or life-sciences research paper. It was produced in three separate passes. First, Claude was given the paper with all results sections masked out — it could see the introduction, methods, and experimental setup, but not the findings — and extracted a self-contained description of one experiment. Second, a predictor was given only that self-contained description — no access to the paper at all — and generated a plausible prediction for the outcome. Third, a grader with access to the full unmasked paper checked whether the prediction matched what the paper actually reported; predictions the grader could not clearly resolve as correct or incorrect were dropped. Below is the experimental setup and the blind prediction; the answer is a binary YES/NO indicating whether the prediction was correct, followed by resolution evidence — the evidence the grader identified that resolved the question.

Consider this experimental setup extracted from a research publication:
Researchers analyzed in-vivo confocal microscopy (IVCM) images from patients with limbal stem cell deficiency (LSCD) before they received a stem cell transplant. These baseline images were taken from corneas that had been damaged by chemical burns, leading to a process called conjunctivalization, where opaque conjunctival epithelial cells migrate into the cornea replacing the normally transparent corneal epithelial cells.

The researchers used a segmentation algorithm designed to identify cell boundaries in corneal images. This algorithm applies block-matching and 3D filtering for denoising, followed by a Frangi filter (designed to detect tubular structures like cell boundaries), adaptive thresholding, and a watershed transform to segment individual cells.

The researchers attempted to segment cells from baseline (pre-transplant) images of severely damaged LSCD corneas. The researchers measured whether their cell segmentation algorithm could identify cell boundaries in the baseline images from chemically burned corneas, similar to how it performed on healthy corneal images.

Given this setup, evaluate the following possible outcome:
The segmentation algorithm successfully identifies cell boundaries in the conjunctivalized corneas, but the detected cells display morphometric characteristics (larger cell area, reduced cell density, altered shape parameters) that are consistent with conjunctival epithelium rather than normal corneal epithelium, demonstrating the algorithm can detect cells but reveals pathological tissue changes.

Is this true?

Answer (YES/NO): NO